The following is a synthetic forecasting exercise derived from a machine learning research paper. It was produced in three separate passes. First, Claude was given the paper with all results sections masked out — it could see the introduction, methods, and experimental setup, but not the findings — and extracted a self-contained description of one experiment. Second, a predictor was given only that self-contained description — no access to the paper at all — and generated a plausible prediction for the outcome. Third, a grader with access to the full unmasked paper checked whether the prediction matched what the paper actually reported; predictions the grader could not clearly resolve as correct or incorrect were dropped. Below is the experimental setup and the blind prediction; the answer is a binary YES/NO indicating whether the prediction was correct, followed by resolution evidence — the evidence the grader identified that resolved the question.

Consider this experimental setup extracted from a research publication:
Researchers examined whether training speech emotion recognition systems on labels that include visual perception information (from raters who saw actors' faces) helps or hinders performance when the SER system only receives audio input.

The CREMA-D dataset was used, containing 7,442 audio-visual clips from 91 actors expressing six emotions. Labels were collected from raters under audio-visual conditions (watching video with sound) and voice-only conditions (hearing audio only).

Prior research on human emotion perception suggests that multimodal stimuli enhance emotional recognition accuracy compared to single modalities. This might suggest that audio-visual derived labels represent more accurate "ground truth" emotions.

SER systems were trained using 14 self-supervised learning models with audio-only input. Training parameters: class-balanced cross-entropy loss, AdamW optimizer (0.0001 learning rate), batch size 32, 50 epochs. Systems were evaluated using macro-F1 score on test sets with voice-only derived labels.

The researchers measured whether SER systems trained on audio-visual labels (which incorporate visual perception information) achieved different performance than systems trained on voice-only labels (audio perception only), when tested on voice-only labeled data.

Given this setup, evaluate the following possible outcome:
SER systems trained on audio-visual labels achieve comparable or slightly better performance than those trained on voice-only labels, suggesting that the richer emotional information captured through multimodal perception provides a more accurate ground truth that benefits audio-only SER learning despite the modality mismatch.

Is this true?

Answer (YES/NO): NO